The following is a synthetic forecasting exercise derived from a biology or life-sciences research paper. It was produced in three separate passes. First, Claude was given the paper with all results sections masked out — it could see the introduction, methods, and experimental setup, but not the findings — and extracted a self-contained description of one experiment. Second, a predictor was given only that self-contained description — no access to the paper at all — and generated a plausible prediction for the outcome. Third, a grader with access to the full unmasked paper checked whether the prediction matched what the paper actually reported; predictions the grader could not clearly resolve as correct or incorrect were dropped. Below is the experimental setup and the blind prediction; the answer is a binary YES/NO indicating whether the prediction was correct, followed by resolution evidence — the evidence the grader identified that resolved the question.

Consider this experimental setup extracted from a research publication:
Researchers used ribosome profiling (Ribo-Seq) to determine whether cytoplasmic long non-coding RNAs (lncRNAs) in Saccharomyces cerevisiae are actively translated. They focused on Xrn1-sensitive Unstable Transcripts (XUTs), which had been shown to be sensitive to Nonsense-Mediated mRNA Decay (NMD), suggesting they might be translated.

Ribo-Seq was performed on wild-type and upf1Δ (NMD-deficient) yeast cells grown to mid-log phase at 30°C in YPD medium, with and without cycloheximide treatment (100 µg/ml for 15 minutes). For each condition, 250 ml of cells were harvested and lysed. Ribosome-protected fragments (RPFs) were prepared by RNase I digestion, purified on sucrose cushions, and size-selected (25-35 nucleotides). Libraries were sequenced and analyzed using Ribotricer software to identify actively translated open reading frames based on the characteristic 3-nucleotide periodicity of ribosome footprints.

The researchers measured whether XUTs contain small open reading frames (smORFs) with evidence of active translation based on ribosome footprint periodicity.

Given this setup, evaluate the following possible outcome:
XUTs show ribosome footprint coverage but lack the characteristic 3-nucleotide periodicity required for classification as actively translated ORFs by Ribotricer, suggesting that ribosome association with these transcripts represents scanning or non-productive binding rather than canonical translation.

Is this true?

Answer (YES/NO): NO